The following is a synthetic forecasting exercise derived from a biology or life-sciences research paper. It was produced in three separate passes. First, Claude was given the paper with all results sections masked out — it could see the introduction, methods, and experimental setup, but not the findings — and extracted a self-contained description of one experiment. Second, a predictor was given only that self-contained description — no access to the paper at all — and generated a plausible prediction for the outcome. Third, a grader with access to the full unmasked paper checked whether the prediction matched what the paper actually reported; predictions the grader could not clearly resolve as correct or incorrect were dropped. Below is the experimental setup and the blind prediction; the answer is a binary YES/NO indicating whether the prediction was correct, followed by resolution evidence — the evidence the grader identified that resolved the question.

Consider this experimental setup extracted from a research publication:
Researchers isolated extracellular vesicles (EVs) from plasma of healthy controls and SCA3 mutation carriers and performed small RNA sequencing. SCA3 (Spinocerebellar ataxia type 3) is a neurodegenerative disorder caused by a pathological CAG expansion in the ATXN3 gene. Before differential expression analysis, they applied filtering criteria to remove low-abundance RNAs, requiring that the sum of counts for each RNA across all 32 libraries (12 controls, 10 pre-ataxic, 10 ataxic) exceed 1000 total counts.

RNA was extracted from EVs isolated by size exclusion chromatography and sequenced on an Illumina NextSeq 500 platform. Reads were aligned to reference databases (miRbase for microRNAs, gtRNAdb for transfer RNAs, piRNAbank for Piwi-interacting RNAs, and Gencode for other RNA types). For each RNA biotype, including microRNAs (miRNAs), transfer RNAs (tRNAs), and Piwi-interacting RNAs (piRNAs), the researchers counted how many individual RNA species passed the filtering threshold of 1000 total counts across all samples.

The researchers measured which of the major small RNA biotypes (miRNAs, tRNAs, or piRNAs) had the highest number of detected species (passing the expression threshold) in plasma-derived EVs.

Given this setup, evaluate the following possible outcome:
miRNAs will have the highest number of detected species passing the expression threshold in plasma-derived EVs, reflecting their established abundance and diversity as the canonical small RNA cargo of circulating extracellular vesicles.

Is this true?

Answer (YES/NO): YES